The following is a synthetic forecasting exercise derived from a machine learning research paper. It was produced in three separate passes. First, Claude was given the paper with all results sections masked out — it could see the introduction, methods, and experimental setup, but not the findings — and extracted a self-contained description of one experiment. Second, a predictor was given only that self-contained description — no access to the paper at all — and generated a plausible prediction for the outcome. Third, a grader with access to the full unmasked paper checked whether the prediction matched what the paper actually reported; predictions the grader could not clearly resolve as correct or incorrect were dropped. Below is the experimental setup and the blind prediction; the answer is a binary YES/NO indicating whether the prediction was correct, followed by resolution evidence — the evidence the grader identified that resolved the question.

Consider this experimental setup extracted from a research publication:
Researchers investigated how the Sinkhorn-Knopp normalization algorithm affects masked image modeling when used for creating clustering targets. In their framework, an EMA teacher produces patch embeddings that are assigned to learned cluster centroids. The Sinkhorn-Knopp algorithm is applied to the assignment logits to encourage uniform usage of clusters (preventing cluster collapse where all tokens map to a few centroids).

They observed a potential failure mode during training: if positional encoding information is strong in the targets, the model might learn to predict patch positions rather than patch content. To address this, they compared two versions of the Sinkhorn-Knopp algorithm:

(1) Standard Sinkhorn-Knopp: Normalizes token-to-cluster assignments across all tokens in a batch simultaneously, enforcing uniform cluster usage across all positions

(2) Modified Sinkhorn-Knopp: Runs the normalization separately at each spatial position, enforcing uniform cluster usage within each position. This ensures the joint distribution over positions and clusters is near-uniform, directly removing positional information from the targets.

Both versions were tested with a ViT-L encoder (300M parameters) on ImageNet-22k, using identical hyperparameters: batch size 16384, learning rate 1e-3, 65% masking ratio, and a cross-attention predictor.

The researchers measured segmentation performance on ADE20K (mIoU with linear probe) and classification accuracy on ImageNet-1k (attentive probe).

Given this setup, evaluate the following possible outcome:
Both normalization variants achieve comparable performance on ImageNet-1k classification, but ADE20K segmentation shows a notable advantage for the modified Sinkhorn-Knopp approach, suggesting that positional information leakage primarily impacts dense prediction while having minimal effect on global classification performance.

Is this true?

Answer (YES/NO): NO